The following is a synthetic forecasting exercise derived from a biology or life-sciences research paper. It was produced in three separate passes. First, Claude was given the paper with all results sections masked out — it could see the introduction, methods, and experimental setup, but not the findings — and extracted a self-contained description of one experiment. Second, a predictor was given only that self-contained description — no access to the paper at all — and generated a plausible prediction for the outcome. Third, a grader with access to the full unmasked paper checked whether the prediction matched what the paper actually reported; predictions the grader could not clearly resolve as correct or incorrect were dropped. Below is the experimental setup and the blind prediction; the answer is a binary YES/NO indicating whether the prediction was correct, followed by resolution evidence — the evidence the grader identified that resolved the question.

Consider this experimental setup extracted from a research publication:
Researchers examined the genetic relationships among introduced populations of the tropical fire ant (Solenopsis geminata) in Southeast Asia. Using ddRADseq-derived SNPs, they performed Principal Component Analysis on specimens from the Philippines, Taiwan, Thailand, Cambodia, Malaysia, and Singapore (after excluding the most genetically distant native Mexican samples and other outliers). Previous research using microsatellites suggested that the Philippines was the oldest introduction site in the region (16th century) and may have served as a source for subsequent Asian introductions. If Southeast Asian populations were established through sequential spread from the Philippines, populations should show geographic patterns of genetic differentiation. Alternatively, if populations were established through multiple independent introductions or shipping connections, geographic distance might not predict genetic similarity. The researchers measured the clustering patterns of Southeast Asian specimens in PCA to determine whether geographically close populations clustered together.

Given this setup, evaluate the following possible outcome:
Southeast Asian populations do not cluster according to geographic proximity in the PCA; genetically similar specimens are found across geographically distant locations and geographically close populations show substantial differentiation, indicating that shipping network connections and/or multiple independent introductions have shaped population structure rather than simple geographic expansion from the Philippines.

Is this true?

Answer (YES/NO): YES